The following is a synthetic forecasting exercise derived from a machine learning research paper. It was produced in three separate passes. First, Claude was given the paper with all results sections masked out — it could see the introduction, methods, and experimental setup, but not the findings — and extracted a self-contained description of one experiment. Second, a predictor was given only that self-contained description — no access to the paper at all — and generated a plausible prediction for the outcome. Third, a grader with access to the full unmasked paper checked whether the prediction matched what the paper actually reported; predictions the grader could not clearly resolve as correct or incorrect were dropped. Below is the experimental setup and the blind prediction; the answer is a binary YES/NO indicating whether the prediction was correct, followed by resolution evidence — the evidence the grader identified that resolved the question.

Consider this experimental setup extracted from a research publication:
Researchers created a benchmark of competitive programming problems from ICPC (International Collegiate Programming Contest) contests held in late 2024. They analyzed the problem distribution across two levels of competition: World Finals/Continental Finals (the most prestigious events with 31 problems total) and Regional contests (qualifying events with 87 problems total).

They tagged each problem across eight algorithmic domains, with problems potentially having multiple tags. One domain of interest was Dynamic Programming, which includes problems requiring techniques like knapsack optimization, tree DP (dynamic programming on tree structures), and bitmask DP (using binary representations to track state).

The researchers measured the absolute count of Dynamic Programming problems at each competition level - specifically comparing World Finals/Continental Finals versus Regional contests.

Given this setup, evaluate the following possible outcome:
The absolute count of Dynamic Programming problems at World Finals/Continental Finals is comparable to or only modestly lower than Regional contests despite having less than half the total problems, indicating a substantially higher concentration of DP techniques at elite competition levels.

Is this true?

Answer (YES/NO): NO